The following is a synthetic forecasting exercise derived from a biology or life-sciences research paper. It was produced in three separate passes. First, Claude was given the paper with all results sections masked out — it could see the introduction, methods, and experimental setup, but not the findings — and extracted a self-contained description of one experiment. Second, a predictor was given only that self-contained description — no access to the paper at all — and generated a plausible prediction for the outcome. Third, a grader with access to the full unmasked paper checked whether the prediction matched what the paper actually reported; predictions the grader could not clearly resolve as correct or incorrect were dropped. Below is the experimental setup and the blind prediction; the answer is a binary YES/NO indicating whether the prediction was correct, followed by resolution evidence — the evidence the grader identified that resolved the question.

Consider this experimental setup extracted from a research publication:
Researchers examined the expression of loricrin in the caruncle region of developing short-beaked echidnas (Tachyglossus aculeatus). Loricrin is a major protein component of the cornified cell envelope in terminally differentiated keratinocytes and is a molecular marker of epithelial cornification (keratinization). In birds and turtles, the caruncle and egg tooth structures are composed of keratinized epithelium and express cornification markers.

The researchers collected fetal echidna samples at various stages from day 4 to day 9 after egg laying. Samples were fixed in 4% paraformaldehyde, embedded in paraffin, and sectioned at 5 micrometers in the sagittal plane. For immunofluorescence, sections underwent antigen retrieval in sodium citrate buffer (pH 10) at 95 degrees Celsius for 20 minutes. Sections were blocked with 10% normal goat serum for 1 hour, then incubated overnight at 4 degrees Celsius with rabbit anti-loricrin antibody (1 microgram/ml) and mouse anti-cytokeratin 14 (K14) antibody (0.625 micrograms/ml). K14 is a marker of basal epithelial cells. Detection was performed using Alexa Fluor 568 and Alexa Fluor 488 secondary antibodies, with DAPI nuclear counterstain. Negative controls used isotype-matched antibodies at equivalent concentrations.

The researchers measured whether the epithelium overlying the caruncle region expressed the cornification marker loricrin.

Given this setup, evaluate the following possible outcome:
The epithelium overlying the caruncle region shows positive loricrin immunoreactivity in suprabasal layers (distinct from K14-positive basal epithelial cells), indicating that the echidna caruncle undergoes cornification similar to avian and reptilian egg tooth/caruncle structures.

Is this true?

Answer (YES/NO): YES